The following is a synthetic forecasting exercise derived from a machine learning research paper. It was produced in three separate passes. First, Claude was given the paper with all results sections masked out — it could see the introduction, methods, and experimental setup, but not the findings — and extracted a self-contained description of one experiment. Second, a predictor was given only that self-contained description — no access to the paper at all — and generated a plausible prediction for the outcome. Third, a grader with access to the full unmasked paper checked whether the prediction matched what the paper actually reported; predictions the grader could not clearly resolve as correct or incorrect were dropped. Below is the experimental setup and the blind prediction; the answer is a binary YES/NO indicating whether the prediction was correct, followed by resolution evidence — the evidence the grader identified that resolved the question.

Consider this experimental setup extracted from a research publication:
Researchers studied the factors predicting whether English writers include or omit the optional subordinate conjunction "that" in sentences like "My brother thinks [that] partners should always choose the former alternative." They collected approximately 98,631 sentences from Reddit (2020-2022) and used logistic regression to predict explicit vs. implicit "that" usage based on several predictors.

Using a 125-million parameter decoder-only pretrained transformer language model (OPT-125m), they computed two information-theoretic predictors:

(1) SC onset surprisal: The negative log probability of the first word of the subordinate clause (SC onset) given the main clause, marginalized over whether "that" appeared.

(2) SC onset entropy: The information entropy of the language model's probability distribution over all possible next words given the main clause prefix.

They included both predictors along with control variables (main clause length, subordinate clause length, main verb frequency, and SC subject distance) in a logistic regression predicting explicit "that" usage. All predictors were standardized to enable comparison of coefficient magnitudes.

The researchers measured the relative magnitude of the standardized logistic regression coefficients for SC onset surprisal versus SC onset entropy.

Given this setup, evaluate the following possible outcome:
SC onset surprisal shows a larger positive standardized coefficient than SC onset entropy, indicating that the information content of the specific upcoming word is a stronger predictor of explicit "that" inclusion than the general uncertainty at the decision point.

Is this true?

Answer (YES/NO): NO